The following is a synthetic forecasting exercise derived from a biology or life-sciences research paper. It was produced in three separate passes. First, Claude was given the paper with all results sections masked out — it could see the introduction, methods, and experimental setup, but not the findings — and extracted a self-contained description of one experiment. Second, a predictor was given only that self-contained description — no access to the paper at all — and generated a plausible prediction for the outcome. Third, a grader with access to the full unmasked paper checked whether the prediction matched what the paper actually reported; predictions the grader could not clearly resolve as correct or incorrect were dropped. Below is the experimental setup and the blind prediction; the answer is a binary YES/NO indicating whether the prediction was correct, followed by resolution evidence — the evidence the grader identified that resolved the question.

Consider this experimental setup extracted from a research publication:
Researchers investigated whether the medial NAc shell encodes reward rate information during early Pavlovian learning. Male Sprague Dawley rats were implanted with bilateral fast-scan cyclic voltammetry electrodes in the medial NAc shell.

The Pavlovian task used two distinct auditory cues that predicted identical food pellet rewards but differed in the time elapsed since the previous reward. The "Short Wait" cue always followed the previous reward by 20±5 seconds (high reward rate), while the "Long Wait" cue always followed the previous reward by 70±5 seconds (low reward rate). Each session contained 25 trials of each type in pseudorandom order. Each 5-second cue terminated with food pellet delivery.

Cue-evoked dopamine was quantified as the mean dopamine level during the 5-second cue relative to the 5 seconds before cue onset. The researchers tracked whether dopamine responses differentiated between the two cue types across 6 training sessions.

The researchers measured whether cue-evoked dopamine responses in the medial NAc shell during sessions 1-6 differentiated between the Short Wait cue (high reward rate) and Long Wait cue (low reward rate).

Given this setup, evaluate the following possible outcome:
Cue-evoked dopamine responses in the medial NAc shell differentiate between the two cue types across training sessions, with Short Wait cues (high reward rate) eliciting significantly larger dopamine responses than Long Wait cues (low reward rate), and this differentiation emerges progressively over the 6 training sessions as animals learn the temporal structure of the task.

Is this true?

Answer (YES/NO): NO